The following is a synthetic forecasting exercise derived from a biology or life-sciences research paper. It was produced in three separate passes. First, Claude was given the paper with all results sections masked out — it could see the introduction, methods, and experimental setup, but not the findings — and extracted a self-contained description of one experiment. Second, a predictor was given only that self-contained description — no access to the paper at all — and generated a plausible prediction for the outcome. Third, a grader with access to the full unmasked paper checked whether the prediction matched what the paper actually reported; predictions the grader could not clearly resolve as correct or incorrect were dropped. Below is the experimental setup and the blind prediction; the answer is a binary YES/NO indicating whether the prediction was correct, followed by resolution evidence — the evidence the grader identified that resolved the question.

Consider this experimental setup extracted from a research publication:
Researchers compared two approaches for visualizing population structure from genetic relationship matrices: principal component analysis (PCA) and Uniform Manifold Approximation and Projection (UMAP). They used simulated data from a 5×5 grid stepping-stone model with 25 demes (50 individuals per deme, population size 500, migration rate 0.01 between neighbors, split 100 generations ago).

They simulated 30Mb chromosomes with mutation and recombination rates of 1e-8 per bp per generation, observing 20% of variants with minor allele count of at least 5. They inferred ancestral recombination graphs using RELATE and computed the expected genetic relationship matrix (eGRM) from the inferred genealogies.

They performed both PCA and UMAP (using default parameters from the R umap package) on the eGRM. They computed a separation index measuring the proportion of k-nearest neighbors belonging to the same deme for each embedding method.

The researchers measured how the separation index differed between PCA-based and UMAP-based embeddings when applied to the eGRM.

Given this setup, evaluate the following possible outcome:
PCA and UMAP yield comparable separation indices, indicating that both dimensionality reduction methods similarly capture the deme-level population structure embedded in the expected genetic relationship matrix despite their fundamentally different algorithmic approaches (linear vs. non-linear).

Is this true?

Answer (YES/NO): NO